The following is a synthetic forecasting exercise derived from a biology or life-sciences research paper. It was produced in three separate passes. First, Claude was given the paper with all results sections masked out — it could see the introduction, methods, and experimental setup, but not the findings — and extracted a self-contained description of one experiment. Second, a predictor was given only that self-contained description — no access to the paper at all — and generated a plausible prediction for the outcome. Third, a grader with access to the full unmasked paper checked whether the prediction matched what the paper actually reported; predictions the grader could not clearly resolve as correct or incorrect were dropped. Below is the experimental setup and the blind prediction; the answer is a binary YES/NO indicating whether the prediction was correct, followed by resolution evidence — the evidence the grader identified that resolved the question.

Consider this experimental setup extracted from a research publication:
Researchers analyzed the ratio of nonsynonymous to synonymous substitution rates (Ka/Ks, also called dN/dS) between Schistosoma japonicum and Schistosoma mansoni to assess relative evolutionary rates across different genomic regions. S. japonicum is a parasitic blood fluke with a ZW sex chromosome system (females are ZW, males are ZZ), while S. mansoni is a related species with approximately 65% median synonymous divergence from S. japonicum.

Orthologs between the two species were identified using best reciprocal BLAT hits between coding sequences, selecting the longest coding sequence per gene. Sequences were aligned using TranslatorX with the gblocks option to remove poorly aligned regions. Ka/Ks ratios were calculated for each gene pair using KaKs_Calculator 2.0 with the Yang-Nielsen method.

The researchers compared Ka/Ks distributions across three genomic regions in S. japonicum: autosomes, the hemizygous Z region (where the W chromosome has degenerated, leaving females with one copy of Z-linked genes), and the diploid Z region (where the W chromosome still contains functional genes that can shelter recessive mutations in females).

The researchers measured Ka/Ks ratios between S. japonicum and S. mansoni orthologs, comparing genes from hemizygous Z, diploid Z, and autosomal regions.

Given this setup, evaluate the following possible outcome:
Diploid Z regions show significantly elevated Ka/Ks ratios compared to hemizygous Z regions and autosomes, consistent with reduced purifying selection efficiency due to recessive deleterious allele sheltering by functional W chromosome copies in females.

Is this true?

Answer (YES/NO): NO